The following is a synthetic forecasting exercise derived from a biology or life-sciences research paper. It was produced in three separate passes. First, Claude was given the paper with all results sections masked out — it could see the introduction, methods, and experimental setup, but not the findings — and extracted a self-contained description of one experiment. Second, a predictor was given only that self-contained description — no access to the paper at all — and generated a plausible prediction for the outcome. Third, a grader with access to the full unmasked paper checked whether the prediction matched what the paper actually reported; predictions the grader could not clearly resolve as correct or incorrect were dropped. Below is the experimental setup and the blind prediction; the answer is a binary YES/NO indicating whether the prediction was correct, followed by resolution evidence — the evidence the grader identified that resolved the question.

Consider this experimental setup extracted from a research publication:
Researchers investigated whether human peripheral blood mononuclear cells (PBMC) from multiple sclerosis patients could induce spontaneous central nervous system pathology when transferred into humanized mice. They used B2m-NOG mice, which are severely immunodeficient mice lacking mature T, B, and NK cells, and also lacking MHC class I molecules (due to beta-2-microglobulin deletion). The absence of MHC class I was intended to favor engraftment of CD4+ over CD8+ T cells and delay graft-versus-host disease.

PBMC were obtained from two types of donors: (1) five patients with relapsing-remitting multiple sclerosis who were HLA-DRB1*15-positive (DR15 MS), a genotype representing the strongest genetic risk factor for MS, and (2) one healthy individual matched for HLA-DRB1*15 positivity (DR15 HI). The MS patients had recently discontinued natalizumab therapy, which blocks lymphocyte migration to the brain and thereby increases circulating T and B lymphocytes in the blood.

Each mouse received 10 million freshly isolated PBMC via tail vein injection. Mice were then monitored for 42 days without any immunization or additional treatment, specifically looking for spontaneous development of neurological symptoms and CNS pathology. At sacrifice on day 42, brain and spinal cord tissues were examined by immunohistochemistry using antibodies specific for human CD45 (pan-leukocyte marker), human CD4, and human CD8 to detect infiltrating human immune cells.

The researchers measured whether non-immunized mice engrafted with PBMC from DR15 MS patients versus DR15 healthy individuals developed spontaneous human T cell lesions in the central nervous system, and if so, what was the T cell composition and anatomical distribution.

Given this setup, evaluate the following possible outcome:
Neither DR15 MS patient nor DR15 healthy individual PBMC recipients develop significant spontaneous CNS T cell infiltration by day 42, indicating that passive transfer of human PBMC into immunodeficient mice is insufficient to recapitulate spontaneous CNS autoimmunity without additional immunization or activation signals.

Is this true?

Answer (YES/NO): NO